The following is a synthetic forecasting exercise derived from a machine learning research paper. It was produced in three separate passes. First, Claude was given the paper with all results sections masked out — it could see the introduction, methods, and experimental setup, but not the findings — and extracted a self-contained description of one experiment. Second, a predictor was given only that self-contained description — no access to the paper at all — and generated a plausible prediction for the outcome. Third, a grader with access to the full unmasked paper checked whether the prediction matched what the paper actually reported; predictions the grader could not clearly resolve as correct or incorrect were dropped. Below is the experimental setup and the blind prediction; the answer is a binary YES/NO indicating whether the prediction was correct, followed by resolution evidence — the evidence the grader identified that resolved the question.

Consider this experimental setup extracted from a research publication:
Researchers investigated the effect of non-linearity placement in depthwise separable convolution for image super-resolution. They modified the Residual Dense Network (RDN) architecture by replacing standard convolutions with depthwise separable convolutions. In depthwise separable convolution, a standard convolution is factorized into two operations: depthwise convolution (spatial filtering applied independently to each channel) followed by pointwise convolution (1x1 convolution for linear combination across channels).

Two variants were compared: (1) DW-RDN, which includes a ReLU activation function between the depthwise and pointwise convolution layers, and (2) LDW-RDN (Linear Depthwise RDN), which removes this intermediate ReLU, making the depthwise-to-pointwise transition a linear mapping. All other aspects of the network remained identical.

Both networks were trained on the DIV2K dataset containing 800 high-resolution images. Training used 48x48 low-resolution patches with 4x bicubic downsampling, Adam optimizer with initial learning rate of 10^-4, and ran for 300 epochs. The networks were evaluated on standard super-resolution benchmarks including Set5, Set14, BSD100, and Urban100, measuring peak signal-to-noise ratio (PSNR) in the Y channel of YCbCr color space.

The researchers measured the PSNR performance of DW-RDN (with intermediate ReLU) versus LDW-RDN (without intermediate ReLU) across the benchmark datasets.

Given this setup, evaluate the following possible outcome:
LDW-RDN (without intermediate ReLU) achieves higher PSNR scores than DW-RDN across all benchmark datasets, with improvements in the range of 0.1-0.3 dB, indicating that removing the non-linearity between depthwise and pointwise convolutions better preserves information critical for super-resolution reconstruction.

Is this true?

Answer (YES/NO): NO